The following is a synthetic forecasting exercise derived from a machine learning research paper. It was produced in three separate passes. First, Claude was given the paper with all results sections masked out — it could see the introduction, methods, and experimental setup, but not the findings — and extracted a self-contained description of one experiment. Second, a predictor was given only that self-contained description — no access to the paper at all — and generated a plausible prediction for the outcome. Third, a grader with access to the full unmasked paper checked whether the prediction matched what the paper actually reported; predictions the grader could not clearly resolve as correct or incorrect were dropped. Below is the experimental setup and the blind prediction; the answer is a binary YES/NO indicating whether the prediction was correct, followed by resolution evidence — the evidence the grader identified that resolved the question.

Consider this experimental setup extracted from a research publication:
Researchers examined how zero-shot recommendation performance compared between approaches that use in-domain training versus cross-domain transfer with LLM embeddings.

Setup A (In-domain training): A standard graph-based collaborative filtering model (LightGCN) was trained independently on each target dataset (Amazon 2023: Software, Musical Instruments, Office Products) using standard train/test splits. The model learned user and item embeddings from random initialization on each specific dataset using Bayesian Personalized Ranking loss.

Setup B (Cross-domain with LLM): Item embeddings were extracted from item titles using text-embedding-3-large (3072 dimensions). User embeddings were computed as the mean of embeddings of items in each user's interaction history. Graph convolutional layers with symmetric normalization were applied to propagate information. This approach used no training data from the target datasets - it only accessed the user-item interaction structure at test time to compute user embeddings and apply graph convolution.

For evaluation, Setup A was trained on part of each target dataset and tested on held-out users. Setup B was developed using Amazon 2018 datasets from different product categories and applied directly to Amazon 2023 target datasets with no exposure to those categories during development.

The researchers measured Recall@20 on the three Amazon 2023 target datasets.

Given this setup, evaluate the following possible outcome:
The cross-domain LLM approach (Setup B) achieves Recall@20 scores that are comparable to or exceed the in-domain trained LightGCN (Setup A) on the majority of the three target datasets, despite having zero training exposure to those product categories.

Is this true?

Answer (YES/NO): YES